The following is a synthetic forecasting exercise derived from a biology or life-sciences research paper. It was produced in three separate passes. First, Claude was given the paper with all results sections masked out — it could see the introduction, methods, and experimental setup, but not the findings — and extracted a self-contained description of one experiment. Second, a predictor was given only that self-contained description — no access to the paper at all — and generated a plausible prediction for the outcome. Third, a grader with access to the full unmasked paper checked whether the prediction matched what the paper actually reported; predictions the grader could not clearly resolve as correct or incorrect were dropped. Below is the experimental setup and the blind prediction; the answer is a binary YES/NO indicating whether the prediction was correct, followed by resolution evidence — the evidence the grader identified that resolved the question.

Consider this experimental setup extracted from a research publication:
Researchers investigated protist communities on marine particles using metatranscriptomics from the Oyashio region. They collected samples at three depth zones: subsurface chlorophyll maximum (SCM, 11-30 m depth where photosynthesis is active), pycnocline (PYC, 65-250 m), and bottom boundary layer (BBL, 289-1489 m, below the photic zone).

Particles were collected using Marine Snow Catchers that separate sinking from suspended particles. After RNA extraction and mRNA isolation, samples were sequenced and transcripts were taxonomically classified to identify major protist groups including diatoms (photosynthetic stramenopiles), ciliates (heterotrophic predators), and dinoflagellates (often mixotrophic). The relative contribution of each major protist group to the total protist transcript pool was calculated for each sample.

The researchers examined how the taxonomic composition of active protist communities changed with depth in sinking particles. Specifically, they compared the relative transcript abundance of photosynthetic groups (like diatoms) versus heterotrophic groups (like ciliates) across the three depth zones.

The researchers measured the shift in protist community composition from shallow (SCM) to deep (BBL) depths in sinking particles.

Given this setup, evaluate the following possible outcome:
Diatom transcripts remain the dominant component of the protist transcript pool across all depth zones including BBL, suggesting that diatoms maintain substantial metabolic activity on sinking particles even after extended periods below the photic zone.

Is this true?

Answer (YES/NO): YES